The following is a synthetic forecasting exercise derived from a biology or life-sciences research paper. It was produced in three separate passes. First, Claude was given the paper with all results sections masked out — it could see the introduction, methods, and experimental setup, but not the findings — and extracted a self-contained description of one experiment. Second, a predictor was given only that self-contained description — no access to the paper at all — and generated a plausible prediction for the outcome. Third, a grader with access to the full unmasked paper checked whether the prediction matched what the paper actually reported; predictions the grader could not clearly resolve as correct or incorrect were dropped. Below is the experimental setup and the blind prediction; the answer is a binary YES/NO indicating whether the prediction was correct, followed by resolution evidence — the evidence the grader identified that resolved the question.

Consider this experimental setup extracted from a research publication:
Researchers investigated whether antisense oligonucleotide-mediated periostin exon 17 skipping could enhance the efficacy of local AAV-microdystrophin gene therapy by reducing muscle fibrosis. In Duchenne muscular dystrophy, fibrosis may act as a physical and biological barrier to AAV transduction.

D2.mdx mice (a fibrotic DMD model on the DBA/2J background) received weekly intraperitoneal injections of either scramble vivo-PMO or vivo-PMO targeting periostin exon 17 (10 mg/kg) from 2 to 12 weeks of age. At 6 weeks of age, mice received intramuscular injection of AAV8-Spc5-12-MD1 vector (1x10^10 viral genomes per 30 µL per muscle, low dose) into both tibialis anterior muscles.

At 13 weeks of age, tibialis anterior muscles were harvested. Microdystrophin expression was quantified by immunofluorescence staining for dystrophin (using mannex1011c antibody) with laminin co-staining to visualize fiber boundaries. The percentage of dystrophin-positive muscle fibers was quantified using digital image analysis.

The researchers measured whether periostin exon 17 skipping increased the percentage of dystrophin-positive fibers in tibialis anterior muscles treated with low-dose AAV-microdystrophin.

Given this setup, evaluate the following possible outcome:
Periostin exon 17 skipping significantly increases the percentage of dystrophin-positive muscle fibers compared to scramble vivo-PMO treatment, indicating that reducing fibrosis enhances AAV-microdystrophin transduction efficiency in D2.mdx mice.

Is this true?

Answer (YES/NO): NO